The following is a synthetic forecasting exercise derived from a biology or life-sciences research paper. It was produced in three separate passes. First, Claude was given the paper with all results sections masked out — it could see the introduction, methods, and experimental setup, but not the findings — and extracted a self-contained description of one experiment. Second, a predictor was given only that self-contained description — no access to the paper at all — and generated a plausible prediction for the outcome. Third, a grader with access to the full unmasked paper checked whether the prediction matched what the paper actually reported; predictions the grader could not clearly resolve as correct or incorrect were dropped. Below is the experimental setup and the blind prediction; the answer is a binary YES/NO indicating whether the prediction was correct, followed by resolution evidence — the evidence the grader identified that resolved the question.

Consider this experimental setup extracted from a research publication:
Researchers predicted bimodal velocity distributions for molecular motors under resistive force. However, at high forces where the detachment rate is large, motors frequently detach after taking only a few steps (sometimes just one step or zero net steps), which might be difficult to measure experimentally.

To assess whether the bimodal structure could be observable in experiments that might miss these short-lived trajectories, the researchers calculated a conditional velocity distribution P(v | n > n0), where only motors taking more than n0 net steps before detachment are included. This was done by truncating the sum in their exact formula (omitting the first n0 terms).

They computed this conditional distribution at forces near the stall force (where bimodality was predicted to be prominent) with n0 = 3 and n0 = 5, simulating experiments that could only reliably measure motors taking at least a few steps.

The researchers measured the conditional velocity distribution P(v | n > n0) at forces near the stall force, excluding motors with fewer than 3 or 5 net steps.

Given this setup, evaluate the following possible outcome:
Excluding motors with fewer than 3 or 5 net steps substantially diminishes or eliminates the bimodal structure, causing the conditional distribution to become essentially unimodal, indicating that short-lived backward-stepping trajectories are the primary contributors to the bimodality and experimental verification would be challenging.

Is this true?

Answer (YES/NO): NO